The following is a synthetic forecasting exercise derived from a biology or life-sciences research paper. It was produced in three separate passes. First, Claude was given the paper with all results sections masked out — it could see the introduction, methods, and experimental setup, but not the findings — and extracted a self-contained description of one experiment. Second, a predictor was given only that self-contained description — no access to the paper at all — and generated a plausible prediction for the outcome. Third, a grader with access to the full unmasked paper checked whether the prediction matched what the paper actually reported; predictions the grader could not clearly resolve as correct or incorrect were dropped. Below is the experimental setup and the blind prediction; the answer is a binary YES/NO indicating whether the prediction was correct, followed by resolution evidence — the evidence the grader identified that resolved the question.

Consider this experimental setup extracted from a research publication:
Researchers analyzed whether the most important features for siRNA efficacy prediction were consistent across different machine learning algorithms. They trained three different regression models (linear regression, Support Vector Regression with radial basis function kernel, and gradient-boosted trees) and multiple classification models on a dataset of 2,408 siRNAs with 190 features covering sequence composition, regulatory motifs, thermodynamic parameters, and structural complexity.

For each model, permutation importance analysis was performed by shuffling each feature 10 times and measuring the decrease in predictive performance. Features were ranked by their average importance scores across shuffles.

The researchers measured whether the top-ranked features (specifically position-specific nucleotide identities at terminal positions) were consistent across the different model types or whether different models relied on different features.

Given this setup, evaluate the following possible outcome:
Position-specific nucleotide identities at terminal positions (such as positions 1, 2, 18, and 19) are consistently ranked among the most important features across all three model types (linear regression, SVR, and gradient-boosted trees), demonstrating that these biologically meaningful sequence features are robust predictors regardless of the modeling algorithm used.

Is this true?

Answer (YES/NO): YES